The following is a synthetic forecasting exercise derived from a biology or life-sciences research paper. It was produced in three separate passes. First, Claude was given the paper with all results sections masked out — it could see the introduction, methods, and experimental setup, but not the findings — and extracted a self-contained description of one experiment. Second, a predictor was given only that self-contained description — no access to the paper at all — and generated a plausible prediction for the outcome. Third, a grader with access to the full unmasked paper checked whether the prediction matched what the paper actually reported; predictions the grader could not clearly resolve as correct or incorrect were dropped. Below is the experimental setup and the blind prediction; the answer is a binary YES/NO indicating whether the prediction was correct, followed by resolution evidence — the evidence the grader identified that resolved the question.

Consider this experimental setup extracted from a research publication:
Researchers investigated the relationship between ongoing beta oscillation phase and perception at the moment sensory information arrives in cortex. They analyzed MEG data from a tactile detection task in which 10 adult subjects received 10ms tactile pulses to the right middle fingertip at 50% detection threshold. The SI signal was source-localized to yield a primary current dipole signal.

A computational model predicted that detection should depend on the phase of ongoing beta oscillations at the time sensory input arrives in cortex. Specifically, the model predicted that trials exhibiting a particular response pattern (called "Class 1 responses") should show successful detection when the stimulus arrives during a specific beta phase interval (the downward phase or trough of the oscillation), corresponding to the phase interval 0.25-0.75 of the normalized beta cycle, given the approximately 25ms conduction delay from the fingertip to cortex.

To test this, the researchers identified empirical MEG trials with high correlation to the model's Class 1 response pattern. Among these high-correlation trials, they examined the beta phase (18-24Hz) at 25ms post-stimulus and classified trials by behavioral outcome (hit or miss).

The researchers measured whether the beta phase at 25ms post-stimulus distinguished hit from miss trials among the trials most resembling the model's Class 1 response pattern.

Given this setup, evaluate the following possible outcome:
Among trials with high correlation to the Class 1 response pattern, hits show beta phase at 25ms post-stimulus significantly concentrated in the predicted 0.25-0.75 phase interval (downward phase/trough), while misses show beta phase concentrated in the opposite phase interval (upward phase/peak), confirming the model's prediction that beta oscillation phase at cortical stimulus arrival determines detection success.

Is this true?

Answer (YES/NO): YES